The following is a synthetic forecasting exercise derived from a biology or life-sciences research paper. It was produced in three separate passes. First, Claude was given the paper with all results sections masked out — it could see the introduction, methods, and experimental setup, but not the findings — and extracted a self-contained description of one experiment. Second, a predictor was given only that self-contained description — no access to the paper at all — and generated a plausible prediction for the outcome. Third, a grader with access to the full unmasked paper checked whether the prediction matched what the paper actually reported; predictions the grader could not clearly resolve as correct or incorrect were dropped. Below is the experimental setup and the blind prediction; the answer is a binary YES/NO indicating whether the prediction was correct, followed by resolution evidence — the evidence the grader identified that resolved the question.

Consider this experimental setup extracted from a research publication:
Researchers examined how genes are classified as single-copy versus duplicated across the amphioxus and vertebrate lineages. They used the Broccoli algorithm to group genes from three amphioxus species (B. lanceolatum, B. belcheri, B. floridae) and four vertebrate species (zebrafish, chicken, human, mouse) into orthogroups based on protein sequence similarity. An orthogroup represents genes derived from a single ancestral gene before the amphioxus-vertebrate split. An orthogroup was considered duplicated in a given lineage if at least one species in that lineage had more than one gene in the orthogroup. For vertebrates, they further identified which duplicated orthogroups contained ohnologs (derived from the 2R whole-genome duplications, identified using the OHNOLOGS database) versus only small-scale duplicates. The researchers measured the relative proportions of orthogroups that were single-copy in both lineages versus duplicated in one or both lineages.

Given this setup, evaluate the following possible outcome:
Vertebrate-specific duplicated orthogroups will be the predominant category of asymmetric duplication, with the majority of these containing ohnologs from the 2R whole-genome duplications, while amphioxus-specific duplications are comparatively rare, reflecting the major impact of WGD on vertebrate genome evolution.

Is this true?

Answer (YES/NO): NO